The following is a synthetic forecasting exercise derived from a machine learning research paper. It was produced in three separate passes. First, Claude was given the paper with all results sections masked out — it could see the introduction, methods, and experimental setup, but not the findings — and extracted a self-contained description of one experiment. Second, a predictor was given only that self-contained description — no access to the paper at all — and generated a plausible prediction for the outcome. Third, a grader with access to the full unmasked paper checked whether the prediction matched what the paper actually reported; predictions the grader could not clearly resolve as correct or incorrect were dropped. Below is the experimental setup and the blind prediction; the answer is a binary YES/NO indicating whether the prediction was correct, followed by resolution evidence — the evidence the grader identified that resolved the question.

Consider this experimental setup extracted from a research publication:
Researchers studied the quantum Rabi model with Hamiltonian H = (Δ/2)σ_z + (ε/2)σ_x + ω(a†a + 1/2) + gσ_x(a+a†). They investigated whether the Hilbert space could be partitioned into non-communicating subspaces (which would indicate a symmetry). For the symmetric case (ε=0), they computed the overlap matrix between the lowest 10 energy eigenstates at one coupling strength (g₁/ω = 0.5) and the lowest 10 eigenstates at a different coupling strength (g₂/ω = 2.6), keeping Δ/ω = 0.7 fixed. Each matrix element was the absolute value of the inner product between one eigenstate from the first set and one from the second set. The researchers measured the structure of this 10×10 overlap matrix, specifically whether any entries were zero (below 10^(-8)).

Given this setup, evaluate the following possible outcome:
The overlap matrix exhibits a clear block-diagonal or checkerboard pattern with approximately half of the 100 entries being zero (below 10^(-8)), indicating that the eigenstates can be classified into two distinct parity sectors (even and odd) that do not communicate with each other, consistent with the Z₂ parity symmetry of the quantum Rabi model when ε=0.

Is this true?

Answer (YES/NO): YES